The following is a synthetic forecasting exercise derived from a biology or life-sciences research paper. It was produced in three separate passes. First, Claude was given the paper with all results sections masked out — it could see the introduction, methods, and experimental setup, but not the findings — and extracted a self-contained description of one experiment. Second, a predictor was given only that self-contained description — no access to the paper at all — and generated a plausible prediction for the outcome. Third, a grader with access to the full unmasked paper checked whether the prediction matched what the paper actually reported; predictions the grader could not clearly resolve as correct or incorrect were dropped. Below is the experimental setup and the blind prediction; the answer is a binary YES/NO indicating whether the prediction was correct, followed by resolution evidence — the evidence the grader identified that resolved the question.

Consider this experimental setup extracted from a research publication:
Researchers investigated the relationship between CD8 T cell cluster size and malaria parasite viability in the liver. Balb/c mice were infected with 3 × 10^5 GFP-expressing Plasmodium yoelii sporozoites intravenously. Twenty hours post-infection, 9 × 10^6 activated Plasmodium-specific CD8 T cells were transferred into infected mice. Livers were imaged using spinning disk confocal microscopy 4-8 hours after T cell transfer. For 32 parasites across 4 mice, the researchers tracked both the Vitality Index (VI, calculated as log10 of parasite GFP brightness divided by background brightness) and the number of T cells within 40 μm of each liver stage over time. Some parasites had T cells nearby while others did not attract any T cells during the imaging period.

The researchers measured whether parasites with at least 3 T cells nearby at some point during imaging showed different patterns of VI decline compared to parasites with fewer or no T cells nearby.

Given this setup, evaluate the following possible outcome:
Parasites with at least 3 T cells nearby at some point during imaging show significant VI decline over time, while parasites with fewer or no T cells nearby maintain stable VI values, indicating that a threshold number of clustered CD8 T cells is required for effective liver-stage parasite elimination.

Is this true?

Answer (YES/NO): NO